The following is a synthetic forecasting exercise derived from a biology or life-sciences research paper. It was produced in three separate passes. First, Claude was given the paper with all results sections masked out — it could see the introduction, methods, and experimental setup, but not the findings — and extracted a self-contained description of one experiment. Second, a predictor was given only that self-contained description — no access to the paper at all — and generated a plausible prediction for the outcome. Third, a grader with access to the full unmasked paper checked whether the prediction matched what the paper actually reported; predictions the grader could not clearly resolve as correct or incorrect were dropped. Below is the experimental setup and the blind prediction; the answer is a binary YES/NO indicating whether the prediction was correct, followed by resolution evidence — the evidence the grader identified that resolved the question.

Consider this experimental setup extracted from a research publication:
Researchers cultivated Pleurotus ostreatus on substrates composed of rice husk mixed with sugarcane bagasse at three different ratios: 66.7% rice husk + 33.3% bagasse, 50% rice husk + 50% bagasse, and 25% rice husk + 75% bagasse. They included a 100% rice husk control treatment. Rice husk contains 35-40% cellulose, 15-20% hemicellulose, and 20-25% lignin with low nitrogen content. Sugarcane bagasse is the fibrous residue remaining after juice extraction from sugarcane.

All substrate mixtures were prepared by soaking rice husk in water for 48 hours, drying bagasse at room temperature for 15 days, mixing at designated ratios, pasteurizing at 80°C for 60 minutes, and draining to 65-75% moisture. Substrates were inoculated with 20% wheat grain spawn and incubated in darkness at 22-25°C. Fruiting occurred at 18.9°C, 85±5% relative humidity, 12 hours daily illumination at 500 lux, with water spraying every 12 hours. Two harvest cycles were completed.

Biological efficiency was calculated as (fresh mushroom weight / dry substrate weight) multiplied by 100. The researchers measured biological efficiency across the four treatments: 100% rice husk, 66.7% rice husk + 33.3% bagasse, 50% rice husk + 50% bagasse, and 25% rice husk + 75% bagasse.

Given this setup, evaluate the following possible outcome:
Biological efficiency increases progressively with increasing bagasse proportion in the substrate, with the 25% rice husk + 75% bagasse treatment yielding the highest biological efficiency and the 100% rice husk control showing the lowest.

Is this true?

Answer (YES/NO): YES